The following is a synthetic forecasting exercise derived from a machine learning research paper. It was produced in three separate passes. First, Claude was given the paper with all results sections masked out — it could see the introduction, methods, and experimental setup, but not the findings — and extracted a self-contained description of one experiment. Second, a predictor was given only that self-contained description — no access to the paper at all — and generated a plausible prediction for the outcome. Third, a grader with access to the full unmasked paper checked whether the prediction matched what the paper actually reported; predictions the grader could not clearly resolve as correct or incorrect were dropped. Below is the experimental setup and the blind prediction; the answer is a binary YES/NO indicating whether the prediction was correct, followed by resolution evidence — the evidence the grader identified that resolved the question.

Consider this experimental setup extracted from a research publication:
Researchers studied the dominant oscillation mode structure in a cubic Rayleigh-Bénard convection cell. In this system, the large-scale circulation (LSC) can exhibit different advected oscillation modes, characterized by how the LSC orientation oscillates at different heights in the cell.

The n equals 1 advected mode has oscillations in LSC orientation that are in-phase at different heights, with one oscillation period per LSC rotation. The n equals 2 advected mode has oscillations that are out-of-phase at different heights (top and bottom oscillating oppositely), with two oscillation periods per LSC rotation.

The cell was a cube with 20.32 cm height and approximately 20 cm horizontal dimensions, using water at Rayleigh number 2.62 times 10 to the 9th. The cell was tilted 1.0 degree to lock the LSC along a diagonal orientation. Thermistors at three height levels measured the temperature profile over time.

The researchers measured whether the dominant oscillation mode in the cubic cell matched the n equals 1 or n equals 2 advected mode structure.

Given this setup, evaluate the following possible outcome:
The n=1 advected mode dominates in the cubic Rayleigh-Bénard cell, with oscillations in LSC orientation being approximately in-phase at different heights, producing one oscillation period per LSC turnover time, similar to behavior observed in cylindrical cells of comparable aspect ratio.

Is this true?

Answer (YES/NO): NO